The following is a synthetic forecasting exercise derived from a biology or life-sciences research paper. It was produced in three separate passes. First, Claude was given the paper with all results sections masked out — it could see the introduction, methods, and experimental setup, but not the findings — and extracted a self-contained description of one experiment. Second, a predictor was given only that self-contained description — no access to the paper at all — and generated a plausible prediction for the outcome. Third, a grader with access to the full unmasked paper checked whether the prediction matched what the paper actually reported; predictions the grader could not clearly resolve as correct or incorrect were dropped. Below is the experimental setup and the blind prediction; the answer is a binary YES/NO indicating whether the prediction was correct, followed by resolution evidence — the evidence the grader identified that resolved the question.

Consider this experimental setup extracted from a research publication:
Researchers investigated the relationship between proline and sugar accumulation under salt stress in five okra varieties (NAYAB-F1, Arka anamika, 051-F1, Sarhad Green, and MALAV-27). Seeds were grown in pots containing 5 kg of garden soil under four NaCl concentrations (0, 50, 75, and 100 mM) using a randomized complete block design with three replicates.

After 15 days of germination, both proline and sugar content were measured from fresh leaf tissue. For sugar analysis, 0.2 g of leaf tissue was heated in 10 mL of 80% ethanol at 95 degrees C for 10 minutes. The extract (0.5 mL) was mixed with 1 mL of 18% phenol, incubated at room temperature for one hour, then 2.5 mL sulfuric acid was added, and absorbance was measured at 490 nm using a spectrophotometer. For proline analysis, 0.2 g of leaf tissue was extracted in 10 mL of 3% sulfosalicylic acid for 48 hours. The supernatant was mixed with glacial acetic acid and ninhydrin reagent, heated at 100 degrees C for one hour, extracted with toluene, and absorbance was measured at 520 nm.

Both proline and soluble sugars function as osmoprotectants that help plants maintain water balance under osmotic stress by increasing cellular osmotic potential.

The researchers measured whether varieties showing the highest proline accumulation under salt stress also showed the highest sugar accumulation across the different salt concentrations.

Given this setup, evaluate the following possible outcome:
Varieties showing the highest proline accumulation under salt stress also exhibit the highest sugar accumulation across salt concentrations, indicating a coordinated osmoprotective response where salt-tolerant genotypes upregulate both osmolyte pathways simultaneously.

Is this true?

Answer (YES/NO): YES